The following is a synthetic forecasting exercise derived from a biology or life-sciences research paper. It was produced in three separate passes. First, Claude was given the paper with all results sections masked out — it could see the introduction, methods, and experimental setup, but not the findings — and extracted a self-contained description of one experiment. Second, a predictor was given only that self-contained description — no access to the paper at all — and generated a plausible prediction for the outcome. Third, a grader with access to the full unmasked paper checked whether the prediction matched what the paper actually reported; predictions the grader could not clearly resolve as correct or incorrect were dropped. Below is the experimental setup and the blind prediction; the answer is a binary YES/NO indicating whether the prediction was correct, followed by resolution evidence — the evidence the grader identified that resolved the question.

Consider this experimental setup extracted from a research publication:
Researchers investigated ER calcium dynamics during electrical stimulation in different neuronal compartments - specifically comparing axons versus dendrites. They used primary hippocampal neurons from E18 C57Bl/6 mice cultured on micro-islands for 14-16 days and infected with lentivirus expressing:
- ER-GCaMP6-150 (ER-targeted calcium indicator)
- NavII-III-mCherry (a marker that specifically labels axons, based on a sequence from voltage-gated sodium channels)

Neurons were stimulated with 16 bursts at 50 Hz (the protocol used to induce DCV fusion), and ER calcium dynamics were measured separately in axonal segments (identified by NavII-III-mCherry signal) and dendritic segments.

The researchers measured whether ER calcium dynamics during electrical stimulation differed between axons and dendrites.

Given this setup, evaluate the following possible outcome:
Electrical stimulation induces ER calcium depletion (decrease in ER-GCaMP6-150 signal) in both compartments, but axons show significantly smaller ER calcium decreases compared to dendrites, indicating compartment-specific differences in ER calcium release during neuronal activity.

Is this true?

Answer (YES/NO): NO